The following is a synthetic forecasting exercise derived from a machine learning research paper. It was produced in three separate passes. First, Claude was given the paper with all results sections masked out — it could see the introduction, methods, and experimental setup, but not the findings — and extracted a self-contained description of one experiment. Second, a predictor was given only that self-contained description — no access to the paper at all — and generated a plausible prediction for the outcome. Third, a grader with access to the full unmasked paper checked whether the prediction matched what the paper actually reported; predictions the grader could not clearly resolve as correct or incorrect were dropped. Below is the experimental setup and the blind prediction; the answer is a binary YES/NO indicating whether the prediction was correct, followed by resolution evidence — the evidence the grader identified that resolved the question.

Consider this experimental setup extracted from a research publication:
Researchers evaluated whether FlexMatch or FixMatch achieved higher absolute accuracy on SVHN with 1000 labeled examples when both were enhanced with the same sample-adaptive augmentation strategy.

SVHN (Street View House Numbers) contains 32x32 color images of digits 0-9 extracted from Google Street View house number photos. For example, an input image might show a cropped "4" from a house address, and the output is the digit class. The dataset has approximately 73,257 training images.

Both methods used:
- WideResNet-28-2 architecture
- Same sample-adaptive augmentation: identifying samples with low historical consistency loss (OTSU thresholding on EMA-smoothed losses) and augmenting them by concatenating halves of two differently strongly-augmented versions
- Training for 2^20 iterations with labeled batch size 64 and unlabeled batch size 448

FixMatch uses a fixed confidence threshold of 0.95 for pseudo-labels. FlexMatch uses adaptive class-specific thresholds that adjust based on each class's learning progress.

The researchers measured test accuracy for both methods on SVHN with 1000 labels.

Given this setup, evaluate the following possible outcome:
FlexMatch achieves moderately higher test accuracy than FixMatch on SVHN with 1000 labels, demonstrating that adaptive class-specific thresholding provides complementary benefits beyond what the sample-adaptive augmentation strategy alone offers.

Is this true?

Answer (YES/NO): NO